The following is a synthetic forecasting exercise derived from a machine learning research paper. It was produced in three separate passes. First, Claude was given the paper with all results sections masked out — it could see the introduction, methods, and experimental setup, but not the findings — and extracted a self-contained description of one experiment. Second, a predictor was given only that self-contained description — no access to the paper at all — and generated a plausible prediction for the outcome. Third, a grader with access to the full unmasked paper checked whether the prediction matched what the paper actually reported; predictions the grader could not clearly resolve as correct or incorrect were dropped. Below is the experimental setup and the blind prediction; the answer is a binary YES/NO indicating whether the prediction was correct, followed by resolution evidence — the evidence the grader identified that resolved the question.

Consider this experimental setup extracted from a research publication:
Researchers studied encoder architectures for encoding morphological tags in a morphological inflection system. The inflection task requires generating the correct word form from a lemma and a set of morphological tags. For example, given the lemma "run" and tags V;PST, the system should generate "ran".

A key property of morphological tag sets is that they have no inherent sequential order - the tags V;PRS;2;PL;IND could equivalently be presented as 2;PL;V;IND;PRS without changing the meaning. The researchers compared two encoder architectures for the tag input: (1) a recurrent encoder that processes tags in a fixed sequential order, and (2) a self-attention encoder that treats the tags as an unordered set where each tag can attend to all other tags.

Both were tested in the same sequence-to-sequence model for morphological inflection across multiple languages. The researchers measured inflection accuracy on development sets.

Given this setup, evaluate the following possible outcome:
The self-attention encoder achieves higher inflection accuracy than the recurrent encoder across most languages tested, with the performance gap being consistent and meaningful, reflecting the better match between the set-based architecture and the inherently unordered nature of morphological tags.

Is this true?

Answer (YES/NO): NO